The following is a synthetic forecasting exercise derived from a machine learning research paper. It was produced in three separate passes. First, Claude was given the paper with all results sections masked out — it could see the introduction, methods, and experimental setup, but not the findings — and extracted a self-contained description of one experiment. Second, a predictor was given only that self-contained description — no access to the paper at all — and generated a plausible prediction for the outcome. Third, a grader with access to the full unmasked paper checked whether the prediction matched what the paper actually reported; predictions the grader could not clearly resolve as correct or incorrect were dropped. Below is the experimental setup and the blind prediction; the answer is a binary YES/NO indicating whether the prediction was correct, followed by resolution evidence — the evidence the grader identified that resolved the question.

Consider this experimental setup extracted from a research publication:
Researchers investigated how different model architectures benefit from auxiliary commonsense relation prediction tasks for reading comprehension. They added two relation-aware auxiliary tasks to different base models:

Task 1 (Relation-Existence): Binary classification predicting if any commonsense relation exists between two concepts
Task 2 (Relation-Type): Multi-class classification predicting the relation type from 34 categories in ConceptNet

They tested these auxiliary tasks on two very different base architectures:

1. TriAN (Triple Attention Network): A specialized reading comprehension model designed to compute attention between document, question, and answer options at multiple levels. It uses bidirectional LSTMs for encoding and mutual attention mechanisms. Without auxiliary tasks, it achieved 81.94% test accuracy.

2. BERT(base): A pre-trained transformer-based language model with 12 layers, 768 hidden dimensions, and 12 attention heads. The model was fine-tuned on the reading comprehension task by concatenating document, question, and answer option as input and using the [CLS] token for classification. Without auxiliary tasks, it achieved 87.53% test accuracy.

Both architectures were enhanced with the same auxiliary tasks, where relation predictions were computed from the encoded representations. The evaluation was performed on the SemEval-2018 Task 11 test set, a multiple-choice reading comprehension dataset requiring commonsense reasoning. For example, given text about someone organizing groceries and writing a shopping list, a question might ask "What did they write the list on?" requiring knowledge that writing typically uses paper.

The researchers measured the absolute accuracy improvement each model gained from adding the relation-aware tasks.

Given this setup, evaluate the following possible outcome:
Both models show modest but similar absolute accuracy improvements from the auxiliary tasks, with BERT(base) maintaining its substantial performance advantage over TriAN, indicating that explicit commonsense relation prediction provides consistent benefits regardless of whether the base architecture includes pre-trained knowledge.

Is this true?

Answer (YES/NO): YES